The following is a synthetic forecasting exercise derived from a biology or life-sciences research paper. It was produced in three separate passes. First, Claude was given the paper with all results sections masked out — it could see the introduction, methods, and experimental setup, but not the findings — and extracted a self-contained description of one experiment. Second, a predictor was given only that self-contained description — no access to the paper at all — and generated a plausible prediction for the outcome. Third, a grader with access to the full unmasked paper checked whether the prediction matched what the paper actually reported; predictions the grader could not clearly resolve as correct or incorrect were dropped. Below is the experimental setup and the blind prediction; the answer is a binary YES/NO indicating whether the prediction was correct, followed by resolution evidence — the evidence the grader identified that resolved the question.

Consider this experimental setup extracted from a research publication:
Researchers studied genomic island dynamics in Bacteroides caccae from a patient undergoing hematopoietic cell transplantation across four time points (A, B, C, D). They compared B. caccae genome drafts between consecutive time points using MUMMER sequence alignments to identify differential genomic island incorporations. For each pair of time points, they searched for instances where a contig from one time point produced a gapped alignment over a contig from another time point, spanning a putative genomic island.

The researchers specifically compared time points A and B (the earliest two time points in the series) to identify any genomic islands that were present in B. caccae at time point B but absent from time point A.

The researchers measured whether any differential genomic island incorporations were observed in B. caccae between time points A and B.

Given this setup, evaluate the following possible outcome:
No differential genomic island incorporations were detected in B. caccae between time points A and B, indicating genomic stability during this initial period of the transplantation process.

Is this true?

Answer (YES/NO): YES